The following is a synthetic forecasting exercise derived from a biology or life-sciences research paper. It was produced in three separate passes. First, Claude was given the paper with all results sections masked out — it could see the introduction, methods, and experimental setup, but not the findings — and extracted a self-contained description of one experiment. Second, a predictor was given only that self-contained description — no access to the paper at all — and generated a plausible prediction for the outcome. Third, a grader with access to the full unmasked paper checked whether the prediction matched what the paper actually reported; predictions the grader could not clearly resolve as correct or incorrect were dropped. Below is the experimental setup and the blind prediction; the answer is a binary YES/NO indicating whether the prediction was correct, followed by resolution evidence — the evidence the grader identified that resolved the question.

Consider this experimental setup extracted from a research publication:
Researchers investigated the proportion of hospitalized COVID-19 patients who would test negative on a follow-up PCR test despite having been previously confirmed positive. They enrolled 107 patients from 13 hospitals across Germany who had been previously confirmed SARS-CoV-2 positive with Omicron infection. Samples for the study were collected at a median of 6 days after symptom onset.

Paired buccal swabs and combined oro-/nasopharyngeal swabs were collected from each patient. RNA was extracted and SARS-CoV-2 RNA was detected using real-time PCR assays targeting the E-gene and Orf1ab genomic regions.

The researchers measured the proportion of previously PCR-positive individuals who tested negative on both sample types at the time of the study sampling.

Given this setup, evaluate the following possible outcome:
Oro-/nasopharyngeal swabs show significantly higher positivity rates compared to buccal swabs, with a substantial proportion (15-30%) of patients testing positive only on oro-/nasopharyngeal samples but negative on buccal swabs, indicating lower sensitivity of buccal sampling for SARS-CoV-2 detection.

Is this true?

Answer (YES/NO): YES